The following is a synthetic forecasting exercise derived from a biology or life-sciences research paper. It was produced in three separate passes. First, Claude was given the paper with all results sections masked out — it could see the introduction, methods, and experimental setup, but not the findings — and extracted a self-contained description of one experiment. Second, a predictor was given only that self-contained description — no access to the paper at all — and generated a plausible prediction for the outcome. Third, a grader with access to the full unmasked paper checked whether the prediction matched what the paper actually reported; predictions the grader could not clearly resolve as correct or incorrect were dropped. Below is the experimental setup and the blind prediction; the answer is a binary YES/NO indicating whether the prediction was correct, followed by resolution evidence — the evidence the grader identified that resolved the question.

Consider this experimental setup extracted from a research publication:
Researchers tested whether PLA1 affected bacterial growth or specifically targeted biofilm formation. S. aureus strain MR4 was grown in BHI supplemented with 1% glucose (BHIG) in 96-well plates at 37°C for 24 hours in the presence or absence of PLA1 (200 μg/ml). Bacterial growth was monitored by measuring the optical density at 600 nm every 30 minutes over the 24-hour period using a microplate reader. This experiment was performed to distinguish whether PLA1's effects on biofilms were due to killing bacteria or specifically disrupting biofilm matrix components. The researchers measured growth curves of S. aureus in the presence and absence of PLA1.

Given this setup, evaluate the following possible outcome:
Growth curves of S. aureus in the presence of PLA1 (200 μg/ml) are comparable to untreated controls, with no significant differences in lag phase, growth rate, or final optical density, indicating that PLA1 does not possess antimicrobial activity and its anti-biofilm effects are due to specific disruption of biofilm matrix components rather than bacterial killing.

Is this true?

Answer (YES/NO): YES